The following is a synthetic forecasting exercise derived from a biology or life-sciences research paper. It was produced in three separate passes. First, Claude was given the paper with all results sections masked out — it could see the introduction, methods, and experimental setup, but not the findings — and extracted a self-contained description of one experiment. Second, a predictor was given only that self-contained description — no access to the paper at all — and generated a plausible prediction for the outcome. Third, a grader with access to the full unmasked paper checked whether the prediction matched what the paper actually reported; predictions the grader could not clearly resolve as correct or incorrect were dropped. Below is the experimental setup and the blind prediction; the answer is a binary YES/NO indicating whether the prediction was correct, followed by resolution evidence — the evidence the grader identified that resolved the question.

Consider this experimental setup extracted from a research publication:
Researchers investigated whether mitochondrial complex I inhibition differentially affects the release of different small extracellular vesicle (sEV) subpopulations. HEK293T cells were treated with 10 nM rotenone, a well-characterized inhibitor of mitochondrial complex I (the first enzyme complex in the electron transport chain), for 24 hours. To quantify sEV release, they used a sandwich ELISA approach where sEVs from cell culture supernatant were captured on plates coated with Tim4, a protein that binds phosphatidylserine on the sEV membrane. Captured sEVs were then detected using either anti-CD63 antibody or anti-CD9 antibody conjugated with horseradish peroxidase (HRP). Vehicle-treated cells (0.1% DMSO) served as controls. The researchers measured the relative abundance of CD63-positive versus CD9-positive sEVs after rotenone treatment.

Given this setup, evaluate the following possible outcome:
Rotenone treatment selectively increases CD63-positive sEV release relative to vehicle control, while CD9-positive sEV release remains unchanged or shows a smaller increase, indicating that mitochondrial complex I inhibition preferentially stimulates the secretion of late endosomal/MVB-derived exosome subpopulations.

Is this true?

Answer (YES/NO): NO